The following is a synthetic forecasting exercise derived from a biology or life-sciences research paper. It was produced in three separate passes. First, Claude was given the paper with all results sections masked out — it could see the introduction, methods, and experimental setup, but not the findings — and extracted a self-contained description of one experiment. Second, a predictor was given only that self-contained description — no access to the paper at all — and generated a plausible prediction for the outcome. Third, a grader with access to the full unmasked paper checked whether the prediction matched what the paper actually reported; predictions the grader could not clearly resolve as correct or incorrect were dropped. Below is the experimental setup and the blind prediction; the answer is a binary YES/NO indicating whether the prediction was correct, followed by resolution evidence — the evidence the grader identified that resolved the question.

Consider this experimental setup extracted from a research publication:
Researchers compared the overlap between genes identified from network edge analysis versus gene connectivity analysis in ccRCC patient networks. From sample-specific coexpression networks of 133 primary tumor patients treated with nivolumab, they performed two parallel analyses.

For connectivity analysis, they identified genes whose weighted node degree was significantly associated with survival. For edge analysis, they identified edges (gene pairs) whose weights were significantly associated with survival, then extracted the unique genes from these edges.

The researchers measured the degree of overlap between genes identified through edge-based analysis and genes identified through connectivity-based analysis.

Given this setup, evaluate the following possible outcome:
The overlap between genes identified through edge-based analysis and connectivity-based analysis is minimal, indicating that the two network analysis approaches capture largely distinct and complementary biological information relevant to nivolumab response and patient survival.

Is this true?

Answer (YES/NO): YES